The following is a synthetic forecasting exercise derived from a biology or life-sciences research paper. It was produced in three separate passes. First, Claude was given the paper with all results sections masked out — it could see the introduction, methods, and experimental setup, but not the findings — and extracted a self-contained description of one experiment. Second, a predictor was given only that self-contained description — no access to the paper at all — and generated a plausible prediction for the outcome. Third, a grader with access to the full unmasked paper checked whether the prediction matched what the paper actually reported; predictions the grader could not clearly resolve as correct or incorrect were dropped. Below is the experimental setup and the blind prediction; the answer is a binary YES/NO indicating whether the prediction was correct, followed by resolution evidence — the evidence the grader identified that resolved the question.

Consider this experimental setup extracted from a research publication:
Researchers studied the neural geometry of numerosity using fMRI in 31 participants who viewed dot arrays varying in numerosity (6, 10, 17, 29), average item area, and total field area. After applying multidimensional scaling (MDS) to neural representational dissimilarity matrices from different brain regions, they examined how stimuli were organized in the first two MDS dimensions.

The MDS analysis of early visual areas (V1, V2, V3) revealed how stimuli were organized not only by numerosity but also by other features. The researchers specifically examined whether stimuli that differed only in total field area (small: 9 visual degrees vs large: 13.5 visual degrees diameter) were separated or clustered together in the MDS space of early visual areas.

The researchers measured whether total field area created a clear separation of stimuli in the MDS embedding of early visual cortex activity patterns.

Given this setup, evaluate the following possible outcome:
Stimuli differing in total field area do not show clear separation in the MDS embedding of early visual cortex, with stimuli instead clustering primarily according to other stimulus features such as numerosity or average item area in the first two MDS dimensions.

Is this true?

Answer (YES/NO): NO